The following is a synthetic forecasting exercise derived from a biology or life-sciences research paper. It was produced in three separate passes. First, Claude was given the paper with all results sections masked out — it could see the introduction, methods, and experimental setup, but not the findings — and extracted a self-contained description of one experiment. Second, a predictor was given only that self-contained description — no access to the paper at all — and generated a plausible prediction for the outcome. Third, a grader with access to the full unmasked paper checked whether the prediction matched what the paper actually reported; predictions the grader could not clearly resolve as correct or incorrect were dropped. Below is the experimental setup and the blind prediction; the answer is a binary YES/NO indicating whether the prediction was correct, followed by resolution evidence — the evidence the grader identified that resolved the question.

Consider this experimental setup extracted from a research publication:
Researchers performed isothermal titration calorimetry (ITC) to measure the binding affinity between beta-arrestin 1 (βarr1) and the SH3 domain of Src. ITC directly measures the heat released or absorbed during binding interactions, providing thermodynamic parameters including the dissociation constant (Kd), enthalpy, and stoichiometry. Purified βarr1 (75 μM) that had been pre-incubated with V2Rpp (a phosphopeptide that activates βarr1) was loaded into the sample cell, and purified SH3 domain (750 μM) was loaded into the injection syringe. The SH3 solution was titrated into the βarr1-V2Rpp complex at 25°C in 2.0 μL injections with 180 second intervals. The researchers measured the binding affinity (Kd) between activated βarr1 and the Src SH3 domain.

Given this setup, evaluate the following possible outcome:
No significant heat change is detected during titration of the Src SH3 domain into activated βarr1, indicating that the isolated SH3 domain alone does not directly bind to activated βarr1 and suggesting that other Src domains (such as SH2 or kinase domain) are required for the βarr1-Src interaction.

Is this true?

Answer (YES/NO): NO